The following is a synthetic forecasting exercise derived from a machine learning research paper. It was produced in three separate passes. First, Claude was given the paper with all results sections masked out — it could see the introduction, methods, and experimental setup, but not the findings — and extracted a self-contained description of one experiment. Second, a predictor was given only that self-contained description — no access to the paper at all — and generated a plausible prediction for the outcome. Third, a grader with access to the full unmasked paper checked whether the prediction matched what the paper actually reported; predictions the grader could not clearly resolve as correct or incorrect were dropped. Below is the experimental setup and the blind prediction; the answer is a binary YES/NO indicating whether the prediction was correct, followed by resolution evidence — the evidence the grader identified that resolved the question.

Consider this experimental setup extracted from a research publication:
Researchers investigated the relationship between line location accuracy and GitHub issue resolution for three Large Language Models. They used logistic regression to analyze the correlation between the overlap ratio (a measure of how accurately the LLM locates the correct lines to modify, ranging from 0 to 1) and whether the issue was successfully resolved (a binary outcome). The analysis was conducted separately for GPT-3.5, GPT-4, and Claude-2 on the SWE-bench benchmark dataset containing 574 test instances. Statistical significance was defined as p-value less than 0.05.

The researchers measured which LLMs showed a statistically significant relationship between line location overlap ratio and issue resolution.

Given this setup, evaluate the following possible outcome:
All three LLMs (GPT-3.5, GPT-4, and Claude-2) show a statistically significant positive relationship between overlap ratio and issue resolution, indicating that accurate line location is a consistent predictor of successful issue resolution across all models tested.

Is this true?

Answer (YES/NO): NO